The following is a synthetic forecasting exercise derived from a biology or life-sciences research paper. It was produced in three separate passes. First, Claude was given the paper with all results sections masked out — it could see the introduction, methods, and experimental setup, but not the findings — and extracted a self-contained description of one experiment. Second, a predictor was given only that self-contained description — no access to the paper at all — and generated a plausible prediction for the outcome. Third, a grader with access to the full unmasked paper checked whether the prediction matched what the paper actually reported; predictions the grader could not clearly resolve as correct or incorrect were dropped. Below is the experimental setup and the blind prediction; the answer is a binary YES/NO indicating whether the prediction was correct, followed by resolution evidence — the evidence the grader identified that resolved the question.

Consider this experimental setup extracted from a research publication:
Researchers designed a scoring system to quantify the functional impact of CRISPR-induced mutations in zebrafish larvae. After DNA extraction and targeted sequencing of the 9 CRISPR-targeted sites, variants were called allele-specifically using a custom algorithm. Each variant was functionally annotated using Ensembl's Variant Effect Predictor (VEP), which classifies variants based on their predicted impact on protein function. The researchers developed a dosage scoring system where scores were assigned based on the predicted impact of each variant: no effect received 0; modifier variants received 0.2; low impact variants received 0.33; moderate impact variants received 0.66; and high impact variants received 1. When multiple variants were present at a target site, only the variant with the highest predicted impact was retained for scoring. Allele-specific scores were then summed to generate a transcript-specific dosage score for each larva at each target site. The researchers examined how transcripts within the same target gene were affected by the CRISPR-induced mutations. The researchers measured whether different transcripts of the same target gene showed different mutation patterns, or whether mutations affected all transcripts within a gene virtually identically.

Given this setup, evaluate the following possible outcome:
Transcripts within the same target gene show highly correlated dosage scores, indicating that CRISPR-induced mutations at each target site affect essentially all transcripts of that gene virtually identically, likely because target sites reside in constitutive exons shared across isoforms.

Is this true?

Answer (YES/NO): YES